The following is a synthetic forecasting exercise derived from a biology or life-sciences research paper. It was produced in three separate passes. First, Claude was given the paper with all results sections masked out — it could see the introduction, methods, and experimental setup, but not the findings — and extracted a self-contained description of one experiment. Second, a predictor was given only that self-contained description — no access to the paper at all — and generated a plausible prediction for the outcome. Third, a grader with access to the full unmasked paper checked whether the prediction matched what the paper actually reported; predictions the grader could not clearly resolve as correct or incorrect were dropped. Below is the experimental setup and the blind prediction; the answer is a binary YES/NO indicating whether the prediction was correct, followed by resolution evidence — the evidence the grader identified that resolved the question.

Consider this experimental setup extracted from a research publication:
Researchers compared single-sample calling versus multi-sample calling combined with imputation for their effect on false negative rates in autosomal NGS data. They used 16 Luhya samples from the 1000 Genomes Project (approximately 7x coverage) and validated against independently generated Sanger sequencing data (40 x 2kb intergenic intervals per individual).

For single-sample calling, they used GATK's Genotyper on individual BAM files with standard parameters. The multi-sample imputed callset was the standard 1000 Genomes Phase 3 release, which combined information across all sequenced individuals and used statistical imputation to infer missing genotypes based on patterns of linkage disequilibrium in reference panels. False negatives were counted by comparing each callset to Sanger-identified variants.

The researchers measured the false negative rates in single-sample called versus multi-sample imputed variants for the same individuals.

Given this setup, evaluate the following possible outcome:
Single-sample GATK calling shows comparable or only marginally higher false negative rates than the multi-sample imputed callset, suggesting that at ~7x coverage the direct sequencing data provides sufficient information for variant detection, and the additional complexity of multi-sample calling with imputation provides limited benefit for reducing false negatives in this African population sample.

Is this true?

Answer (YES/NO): NO